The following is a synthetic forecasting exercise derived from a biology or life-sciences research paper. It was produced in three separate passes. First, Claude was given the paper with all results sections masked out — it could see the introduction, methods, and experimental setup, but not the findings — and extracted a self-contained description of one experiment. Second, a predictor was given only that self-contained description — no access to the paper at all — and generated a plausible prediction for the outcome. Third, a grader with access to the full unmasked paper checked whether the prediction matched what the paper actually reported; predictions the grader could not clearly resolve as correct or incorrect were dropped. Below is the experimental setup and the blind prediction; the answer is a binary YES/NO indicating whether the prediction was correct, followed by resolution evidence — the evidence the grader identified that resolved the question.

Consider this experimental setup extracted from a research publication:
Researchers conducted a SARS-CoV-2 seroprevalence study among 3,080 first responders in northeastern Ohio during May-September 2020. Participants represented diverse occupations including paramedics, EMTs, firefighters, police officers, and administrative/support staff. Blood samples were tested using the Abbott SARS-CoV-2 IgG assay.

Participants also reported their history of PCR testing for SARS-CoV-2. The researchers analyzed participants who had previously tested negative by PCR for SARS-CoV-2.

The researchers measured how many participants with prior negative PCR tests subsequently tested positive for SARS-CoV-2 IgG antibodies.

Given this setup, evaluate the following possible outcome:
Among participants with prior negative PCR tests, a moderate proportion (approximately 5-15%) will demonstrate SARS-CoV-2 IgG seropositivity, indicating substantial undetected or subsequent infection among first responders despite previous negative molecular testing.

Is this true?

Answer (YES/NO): NO